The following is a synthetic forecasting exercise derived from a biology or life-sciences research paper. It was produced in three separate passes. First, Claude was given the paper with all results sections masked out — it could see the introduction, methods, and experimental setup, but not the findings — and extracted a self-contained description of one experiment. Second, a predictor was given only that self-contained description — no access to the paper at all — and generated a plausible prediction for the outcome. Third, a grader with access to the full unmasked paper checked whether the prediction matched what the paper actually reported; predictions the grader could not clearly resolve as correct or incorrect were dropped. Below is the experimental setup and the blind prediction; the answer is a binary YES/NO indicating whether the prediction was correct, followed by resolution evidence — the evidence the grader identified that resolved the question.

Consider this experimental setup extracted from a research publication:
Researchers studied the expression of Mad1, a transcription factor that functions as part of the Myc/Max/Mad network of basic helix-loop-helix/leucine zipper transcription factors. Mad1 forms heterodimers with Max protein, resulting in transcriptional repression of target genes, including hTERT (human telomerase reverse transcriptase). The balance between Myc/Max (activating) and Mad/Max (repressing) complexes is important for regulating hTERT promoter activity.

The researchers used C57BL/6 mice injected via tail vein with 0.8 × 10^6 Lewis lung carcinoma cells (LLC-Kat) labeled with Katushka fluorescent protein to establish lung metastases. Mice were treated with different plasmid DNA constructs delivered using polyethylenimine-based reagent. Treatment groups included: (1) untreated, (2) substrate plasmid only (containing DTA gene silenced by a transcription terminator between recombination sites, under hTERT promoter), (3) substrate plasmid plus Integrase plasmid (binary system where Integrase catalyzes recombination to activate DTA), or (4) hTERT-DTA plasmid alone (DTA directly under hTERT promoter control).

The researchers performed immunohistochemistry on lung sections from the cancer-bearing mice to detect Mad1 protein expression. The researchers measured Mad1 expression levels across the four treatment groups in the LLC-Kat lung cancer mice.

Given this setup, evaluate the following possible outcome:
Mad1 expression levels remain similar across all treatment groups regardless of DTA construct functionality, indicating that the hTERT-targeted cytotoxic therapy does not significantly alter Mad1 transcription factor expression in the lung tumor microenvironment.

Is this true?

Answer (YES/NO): NO